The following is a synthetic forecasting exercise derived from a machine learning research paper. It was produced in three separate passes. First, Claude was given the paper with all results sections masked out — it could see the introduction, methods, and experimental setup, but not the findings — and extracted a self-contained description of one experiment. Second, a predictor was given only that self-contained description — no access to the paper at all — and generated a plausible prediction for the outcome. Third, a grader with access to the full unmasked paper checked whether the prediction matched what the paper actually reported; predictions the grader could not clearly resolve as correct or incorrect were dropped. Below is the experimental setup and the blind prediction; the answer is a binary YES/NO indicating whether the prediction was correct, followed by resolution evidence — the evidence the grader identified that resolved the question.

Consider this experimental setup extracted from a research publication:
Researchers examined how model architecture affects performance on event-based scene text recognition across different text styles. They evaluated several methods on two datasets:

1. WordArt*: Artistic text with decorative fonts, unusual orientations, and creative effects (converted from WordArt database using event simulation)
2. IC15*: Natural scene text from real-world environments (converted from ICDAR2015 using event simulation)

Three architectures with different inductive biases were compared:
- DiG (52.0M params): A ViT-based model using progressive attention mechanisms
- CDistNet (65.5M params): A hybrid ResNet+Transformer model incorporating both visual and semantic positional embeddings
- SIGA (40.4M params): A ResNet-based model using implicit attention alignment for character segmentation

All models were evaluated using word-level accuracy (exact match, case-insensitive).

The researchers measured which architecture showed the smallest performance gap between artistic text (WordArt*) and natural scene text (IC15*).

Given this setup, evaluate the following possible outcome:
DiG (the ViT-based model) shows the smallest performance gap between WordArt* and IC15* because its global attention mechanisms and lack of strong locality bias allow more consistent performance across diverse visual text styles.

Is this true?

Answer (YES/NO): NO